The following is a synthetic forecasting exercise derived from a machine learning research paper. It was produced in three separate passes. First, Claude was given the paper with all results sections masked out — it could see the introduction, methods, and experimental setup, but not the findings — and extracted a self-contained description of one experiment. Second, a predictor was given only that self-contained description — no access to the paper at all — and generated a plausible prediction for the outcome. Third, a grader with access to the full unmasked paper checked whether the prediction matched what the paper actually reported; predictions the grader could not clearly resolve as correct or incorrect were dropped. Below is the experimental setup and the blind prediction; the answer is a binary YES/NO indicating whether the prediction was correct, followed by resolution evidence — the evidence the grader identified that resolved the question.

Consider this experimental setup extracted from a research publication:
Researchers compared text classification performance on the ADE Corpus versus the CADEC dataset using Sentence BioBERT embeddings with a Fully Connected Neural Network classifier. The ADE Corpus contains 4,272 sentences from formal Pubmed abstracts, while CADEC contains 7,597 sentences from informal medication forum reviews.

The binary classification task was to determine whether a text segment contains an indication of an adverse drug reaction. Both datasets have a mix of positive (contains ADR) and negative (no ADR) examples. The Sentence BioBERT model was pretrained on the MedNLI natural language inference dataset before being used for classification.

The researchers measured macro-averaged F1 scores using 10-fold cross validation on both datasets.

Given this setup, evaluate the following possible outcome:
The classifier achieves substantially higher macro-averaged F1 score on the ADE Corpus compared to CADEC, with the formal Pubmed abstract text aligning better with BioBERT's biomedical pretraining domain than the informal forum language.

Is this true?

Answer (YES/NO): NO